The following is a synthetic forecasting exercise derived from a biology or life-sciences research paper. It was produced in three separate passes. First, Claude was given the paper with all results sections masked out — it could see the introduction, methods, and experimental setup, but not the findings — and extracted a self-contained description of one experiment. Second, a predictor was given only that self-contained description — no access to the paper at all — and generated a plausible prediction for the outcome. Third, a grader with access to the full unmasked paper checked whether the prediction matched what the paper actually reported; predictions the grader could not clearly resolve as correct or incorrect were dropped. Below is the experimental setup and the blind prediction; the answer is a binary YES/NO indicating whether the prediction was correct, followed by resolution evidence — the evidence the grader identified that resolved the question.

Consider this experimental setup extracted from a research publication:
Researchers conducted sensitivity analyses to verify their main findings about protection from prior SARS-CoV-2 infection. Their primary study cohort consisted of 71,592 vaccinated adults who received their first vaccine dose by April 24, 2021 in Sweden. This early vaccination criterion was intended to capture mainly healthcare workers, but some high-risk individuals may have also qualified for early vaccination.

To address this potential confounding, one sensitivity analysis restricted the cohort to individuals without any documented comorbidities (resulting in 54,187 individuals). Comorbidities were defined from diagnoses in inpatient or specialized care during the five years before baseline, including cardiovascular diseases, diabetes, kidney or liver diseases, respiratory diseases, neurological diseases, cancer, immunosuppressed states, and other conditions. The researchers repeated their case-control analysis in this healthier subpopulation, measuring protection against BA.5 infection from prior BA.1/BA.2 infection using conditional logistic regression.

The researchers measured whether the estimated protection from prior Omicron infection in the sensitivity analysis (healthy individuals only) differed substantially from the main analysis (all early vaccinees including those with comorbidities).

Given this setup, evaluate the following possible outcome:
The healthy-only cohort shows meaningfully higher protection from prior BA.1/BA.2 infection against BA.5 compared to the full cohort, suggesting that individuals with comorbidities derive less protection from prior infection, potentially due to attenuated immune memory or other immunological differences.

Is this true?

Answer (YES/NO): NO